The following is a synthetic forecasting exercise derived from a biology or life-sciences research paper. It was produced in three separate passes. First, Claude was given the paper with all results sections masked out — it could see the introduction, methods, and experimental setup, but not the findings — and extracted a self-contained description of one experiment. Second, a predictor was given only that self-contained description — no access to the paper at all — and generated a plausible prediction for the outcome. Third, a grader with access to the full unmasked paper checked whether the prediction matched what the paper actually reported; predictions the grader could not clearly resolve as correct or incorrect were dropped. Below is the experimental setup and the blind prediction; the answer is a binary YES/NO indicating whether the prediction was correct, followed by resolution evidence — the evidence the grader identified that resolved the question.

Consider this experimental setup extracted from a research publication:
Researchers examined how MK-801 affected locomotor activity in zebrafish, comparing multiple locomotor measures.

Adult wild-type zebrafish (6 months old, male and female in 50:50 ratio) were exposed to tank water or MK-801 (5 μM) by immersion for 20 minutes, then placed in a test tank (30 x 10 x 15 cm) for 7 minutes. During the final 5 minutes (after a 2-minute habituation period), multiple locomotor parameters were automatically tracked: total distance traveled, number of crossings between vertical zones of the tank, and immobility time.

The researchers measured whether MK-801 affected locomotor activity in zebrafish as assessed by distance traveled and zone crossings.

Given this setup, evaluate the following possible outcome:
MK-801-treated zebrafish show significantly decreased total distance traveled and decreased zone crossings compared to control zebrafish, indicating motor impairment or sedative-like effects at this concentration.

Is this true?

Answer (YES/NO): NO